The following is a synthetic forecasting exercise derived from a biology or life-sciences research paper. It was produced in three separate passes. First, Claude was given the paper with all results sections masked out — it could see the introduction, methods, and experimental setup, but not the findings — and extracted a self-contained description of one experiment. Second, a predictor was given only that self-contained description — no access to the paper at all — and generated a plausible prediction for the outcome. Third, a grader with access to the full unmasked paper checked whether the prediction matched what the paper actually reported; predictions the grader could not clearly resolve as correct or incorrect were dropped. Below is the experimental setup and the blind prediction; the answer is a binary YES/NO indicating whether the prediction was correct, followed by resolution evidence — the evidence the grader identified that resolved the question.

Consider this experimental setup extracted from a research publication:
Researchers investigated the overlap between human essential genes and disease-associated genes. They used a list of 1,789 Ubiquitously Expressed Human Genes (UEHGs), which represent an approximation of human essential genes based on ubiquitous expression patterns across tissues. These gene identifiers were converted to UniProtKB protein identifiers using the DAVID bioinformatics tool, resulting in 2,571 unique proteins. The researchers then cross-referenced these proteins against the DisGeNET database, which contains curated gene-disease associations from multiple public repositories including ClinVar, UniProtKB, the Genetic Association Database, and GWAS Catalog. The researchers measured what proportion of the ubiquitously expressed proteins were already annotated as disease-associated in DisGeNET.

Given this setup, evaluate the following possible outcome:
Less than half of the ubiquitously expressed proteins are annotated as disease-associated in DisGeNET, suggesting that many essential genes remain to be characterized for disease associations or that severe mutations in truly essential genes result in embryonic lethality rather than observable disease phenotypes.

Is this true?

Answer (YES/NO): YES